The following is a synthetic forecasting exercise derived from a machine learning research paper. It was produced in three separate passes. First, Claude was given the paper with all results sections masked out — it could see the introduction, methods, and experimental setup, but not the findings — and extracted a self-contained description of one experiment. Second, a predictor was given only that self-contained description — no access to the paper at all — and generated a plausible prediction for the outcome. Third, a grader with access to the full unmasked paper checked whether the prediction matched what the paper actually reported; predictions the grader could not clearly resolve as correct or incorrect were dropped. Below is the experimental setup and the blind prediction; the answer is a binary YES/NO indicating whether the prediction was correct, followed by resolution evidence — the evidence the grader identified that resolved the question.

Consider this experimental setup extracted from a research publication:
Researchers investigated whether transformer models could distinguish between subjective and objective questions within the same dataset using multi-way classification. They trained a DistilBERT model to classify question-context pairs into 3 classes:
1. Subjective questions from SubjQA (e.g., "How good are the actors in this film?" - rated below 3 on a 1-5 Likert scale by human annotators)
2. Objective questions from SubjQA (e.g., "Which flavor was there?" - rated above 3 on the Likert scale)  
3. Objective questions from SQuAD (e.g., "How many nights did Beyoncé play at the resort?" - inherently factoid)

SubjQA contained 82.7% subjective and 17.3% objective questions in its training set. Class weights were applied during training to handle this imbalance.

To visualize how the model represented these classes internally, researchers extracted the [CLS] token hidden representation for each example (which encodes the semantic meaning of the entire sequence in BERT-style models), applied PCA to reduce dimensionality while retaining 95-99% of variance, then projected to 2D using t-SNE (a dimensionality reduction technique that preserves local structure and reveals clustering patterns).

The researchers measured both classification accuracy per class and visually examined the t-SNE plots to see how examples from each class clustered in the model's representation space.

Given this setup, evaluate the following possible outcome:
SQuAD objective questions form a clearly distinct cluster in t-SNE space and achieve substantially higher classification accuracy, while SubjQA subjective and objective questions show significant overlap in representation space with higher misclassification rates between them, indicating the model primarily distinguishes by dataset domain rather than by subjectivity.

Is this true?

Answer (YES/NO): YES